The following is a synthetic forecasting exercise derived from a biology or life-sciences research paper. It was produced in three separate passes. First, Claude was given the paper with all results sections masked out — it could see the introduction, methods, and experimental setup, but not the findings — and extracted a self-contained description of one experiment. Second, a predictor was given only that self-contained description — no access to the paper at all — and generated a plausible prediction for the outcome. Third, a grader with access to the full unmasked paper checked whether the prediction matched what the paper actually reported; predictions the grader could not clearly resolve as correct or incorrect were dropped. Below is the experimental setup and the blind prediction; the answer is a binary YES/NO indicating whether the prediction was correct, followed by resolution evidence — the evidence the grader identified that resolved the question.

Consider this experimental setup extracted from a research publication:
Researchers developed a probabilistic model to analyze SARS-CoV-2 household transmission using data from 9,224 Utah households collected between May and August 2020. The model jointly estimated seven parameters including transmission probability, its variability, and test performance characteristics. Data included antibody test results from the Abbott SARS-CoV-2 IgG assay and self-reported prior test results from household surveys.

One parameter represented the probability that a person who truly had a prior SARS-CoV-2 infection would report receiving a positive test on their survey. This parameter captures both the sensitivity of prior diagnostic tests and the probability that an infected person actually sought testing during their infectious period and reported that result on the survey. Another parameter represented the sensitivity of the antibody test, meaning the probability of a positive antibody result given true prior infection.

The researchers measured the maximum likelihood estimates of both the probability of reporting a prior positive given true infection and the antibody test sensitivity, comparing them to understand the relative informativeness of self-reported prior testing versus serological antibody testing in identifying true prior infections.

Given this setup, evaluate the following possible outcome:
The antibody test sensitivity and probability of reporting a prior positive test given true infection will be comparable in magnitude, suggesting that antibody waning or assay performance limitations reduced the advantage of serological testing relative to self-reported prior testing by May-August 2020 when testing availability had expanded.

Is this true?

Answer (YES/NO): YES